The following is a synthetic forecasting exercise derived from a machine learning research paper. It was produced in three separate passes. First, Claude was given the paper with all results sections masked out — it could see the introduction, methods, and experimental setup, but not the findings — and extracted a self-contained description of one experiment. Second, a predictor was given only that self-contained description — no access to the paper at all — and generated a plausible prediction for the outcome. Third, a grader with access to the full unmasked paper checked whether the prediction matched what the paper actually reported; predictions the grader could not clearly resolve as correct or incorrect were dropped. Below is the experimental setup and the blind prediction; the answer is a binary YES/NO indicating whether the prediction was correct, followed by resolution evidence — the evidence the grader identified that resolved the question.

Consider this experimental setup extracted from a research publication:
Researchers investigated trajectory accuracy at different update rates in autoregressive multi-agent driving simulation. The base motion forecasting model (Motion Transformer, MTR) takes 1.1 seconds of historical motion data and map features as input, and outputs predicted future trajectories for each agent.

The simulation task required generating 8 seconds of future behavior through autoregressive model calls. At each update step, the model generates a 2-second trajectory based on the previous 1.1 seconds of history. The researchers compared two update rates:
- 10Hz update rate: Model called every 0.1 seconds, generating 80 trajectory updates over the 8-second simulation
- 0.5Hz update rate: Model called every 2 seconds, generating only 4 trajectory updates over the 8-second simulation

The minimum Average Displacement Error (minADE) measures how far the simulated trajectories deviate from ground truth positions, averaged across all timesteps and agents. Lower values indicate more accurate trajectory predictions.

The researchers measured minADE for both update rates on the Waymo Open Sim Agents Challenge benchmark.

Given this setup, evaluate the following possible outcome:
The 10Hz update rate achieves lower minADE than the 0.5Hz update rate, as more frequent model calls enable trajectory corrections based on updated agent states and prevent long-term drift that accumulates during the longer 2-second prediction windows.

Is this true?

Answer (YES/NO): NO